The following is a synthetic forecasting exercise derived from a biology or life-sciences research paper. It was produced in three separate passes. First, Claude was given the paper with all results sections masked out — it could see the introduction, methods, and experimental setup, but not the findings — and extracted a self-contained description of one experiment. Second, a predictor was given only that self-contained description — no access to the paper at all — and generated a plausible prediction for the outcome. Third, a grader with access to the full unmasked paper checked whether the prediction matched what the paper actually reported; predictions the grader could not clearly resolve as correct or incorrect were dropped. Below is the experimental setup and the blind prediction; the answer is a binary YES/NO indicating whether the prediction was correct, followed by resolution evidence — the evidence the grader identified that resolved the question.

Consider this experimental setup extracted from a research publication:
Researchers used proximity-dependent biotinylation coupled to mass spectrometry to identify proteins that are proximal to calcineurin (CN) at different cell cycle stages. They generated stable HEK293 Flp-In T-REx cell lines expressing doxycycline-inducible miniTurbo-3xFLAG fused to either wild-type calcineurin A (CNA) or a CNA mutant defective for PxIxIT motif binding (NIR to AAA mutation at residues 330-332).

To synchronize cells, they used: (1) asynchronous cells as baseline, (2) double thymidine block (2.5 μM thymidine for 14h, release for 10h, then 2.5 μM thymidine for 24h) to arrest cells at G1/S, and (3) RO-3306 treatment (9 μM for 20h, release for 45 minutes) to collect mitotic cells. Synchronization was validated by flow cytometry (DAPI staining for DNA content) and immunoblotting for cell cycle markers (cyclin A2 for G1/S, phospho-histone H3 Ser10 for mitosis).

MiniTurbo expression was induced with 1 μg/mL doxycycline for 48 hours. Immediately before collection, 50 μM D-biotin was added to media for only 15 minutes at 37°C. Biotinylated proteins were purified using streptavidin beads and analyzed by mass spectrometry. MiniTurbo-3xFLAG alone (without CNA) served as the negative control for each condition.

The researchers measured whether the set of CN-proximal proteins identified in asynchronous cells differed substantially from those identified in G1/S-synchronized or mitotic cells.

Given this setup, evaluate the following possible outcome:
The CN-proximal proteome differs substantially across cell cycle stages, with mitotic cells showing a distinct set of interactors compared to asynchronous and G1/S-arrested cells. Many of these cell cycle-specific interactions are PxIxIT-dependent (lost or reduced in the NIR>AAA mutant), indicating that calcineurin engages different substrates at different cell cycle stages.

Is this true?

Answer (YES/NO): NO